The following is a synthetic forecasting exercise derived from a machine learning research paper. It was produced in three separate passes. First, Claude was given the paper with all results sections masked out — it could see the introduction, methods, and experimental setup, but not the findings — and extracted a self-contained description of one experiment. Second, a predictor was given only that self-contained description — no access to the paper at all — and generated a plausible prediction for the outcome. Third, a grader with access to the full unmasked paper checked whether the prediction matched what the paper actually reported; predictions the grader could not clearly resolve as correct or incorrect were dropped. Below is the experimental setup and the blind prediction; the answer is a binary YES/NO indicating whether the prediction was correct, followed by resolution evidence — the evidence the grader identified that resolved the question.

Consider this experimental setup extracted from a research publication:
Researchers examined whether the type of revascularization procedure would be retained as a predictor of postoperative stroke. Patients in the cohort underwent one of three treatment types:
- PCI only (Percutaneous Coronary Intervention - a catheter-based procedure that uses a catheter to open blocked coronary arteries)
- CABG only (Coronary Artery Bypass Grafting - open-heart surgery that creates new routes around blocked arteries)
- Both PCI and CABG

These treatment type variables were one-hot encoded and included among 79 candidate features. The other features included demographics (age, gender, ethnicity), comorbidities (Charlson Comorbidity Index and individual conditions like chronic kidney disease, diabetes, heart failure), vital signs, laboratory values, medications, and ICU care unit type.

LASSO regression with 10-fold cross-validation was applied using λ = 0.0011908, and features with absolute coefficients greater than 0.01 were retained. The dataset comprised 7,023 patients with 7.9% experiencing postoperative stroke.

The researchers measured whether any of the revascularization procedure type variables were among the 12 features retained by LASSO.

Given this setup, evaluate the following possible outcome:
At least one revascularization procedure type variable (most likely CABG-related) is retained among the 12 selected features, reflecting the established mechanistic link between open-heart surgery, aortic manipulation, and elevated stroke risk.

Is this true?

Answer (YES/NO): NO